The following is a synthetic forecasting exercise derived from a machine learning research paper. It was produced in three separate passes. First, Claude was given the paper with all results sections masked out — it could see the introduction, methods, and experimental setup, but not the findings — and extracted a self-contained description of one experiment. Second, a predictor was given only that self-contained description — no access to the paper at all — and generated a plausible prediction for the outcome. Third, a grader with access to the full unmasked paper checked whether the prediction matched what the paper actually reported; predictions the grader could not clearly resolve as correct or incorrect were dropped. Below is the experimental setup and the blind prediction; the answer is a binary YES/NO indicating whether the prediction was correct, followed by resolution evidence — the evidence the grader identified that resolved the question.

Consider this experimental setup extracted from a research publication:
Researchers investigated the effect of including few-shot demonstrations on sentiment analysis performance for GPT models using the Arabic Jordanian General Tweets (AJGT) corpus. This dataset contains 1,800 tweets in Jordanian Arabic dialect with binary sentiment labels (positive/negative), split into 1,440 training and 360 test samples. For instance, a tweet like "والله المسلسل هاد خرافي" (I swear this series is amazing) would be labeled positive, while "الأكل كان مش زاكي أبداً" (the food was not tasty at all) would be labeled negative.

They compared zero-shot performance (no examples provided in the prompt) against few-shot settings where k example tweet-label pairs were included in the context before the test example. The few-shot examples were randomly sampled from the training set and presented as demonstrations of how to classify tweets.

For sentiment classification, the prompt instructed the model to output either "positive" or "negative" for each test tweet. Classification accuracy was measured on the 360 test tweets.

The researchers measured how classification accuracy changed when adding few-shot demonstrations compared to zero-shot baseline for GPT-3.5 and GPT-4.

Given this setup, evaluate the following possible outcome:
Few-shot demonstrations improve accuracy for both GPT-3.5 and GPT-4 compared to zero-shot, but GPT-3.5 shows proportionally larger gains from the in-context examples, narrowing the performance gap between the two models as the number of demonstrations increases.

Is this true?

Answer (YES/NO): NO